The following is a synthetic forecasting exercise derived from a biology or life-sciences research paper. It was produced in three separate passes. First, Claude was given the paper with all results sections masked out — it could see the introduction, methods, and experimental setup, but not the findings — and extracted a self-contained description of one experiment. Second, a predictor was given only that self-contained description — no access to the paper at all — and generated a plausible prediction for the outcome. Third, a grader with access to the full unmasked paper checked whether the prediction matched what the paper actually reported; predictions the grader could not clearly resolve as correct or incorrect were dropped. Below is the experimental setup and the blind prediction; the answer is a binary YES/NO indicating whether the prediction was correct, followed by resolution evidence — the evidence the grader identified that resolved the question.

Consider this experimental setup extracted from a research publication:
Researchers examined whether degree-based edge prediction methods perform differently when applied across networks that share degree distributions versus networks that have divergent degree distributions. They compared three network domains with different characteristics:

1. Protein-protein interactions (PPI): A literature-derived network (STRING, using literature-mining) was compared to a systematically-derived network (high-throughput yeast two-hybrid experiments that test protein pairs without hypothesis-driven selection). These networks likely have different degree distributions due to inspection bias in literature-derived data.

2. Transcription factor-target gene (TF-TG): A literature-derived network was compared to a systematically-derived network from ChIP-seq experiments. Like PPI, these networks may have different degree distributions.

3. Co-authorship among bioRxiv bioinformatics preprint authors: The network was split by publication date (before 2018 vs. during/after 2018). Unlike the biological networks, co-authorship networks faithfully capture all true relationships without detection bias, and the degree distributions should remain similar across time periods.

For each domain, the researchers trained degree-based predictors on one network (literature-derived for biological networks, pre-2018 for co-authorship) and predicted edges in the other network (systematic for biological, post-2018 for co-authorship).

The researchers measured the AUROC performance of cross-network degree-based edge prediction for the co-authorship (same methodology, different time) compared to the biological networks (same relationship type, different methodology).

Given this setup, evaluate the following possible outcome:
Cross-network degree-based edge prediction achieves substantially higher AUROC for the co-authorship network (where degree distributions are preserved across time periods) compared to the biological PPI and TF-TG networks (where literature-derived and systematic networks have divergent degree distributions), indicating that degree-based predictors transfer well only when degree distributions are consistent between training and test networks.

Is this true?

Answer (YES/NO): YES